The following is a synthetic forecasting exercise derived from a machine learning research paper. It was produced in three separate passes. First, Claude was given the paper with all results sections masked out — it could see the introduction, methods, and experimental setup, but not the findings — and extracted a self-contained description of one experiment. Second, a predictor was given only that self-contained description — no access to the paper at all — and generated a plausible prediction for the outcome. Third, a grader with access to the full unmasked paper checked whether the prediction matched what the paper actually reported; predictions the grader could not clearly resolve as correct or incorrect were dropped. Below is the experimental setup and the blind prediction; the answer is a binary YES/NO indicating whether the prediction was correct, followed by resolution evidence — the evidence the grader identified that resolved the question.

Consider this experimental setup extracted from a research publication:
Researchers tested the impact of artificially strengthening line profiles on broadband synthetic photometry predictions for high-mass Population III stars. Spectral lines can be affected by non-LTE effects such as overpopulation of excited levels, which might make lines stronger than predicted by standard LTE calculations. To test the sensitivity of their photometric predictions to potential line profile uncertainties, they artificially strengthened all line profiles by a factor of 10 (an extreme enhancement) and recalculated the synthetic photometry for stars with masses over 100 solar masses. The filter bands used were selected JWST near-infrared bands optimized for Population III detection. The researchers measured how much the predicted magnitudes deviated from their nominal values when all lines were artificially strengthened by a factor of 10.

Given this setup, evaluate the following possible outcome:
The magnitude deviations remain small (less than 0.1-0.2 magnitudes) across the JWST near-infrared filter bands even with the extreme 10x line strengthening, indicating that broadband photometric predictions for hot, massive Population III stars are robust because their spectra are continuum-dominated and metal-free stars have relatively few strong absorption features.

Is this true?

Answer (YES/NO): YES